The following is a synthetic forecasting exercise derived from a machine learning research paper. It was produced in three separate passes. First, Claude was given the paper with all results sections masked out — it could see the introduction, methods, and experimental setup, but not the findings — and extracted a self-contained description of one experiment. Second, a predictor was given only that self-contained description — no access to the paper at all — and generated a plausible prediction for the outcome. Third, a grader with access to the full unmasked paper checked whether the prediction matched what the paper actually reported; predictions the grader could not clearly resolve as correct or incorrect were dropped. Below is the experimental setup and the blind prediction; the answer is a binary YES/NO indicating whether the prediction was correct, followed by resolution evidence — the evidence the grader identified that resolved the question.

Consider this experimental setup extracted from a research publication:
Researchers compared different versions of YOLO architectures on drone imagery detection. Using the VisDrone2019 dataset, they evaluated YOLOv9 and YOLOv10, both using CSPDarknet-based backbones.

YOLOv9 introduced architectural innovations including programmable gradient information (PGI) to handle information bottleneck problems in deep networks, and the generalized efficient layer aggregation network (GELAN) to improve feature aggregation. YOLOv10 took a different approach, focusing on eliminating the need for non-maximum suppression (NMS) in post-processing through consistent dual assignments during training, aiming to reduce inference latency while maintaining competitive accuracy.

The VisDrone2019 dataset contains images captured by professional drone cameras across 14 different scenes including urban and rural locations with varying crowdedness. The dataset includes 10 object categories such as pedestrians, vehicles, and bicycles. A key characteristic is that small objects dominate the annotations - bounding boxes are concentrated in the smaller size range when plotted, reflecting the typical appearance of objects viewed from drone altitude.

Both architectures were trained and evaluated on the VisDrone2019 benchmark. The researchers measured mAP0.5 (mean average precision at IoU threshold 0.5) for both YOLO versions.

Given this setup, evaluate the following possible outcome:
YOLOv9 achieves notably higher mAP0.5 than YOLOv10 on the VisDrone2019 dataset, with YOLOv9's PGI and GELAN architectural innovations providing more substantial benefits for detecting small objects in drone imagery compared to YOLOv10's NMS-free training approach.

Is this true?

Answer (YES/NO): YES